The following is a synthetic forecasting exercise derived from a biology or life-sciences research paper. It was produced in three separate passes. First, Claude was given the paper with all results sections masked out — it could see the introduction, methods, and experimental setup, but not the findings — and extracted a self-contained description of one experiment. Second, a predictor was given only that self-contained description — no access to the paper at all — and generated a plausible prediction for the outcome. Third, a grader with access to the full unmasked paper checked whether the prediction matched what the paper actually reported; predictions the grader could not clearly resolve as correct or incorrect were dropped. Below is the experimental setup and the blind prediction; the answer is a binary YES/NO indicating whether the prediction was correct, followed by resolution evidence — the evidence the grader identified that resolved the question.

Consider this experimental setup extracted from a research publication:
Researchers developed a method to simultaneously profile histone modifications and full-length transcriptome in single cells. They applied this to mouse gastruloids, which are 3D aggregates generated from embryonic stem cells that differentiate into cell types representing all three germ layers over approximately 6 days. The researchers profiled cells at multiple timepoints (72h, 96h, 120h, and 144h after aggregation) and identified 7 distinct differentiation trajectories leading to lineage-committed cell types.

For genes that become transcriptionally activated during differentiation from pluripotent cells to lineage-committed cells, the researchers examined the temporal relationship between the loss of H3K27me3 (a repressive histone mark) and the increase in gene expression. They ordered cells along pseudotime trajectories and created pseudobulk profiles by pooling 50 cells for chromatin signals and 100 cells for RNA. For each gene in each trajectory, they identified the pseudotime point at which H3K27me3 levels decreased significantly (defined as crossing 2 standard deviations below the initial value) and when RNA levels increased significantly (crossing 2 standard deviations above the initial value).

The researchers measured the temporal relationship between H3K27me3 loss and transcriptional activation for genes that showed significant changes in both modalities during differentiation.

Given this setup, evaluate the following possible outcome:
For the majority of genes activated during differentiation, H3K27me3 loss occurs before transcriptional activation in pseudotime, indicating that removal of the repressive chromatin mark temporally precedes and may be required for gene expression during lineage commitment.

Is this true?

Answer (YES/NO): YES